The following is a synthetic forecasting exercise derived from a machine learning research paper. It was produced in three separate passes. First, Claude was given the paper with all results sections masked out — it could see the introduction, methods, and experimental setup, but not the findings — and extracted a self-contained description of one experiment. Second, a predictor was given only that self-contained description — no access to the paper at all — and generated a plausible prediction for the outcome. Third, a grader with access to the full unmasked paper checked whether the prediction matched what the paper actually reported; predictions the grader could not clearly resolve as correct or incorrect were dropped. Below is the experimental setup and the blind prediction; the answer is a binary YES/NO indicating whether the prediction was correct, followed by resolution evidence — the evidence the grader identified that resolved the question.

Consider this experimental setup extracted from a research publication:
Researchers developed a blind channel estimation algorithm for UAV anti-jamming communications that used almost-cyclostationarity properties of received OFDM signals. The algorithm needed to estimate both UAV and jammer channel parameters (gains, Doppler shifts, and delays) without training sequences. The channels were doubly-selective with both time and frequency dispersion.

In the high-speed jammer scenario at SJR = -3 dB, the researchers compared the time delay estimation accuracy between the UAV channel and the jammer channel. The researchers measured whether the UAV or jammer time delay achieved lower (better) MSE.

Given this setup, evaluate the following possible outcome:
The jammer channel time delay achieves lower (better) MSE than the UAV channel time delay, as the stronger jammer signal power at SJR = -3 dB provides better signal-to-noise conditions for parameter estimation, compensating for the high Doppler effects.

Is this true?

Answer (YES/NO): YES